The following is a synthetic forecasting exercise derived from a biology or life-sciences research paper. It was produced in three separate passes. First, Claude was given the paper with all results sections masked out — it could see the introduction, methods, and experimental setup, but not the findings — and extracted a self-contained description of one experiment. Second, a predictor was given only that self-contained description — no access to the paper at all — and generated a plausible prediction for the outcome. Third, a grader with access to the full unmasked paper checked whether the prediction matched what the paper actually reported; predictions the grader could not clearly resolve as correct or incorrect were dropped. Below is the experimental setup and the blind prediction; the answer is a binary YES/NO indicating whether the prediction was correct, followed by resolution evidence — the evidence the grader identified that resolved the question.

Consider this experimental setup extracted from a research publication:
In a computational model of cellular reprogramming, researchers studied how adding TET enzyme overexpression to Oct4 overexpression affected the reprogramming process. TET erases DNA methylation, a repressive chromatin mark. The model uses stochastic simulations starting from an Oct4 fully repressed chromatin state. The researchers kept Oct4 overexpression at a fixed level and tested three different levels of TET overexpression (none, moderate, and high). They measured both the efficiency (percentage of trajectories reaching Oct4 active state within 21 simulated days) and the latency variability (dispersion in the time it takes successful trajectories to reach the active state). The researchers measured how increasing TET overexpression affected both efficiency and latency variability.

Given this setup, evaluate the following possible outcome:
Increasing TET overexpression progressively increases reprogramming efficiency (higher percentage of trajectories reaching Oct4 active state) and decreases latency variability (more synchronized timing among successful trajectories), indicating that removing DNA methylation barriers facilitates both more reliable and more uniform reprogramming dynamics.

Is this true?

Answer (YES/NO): YES